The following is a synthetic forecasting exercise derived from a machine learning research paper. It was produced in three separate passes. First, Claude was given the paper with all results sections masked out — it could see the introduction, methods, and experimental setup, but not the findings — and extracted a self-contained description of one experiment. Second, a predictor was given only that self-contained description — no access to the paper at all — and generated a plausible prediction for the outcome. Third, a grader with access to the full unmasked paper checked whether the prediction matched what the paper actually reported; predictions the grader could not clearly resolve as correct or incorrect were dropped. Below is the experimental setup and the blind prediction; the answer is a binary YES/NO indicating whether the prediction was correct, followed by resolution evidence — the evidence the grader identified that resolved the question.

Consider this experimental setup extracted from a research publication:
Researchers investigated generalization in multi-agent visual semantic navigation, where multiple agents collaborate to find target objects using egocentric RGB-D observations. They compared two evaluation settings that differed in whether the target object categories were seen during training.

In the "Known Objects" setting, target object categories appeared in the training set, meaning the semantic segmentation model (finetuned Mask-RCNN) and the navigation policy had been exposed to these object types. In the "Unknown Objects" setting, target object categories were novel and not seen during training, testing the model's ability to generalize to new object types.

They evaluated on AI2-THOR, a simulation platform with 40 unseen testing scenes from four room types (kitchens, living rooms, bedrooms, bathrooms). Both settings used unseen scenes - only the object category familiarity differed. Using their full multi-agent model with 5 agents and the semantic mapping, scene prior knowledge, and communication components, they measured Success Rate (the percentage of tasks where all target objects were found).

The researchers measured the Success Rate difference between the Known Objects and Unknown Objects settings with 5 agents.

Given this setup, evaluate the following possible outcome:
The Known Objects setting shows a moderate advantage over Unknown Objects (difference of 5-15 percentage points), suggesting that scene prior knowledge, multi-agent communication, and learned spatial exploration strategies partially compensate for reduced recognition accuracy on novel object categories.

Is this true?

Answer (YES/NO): NO